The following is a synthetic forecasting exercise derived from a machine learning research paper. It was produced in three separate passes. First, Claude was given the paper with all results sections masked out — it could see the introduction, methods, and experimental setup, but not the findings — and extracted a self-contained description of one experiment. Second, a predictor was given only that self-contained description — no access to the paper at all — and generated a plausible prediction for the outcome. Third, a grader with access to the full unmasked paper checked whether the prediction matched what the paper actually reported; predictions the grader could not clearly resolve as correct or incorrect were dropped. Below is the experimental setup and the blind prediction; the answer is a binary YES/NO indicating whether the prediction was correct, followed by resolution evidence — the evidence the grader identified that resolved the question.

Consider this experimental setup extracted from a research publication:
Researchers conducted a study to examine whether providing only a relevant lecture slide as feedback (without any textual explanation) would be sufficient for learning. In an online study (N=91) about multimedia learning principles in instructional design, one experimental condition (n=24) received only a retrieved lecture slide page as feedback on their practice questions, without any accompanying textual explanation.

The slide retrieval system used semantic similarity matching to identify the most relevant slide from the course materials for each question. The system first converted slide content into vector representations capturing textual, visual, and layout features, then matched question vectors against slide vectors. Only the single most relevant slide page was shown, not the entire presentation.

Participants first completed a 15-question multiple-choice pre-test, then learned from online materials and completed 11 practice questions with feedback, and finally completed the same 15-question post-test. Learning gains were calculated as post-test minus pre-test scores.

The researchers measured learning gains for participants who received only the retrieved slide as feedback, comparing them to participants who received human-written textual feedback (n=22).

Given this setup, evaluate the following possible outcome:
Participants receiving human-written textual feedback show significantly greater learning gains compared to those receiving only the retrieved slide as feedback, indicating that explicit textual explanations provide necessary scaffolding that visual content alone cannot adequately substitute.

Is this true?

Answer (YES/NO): NO